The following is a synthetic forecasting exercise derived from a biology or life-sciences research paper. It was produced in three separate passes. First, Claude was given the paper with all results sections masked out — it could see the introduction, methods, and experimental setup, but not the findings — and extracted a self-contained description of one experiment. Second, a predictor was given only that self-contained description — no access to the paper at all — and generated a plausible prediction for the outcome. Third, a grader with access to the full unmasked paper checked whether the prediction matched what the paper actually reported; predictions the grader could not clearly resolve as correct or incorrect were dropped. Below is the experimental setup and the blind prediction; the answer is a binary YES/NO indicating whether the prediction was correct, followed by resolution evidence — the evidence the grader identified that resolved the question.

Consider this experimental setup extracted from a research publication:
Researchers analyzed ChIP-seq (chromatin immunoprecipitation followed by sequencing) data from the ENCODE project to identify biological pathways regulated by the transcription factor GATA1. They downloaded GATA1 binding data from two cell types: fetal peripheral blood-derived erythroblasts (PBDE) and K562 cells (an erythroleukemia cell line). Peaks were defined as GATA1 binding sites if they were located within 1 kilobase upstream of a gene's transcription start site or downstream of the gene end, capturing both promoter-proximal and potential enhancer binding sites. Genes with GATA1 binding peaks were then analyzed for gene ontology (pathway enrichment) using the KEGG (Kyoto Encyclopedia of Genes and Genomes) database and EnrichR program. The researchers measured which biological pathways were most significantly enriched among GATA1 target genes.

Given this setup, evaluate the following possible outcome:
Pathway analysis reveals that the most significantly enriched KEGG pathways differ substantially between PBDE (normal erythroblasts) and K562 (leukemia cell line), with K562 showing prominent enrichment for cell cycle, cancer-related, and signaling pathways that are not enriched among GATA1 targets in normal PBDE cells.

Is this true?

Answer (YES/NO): NO